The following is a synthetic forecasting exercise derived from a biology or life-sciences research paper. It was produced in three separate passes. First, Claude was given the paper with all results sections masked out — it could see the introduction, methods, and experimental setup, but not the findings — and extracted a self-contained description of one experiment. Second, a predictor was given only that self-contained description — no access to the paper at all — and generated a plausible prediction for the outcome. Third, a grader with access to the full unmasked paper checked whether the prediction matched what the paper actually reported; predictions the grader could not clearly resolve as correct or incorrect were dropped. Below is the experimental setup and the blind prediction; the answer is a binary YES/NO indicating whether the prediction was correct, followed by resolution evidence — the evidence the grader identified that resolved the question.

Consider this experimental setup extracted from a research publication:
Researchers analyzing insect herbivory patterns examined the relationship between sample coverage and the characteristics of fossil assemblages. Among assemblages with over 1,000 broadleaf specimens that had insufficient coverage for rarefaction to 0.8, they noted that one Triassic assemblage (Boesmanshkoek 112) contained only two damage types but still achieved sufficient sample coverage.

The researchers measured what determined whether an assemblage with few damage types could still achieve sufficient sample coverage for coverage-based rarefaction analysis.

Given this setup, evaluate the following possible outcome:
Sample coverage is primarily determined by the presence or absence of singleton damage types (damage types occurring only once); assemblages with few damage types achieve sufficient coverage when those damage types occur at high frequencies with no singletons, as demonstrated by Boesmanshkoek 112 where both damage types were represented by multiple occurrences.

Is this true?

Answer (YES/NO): YES